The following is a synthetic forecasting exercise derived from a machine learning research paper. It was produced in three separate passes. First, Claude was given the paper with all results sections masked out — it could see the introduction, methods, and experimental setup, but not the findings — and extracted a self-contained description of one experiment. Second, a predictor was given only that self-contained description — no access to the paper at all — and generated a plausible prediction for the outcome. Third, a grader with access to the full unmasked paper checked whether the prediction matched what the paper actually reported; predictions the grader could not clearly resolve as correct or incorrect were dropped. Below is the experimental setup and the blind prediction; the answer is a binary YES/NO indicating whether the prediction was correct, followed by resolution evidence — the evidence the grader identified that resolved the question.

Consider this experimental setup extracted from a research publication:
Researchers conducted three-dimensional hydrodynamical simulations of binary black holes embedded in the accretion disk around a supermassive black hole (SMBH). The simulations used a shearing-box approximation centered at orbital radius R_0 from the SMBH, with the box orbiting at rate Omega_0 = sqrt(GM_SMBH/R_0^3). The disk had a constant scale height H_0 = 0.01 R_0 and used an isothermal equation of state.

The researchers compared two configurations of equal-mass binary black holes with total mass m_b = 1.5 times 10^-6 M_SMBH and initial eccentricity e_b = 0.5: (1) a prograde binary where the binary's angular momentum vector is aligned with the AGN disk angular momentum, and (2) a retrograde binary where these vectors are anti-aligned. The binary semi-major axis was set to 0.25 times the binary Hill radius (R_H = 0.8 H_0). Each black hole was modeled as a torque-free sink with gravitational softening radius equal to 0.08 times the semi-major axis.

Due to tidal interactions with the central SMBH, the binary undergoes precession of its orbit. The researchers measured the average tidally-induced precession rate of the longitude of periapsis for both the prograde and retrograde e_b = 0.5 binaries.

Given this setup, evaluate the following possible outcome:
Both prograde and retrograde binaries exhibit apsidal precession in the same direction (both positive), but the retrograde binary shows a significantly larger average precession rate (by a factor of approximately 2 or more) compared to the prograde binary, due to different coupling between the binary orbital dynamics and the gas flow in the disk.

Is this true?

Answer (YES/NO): NO